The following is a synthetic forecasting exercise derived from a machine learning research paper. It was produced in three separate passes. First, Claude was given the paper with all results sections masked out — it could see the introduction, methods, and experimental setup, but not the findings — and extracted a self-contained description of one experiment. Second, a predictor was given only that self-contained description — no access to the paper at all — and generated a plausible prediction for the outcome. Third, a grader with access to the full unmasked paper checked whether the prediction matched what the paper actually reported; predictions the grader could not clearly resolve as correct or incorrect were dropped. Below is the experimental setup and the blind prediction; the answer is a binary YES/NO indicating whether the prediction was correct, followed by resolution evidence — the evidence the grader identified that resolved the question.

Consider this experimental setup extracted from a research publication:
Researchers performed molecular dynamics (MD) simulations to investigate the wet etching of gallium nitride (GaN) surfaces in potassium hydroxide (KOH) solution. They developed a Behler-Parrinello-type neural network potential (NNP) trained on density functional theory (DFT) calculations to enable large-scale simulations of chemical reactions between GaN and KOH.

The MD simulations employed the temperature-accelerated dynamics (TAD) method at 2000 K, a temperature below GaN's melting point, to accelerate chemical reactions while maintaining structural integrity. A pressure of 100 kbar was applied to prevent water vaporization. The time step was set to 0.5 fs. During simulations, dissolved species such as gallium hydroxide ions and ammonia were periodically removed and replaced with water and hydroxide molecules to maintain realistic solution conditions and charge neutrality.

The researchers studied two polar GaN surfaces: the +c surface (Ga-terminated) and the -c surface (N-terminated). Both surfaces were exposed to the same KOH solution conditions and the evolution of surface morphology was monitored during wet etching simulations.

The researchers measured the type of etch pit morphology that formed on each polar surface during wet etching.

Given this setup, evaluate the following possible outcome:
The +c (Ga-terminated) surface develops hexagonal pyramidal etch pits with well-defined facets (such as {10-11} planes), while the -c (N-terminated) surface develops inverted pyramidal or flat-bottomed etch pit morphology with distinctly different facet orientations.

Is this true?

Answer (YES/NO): NO